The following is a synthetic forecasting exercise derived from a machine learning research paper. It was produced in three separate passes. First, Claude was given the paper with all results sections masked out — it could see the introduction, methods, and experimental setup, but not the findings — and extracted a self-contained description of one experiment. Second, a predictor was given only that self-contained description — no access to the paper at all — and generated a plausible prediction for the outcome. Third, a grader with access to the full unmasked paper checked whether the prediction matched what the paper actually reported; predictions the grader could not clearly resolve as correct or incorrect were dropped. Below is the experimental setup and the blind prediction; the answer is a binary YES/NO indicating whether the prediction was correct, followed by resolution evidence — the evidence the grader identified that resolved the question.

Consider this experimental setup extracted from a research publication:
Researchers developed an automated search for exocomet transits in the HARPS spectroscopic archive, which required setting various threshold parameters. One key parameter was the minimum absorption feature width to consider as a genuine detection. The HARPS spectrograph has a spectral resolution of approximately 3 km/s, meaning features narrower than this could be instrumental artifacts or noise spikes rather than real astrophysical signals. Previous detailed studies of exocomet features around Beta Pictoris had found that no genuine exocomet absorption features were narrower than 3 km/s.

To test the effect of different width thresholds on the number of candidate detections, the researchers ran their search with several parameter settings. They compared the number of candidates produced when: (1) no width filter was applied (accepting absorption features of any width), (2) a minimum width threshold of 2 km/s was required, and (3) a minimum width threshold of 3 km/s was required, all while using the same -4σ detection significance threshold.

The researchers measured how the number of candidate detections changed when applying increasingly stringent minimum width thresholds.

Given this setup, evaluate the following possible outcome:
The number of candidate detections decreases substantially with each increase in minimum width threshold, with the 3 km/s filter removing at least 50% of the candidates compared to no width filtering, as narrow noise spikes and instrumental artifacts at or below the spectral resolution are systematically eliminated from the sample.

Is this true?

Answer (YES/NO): NO